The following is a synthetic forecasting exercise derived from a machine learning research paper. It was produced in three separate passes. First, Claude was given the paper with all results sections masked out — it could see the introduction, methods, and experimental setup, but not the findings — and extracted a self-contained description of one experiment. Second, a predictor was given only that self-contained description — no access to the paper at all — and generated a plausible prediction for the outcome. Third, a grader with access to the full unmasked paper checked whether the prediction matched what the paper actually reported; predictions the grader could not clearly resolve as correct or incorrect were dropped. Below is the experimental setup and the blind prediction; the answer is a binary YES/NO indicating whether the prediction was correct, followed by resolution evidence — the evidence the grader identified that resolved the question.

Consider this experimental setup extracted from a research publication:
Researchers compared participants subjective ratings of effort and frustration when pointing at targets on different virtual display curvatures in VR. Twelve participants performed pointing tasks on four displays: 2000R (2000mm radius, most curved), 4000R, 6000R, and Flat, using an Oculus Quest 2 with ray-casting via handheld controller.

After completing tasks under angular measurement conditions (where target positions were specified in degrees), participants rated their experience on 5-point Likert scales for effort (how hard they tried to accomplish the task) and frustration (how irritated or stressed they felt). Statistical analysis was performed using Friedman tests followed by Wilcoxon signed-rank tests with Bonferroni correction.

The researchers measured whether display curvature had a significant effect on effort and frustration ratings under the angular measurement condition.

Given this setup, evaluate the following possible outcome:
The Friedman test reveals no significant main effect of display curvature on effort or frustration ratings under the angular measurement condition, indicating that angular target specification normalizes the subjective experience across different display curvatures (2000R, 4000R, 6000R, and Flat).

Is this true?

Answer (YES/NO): NO